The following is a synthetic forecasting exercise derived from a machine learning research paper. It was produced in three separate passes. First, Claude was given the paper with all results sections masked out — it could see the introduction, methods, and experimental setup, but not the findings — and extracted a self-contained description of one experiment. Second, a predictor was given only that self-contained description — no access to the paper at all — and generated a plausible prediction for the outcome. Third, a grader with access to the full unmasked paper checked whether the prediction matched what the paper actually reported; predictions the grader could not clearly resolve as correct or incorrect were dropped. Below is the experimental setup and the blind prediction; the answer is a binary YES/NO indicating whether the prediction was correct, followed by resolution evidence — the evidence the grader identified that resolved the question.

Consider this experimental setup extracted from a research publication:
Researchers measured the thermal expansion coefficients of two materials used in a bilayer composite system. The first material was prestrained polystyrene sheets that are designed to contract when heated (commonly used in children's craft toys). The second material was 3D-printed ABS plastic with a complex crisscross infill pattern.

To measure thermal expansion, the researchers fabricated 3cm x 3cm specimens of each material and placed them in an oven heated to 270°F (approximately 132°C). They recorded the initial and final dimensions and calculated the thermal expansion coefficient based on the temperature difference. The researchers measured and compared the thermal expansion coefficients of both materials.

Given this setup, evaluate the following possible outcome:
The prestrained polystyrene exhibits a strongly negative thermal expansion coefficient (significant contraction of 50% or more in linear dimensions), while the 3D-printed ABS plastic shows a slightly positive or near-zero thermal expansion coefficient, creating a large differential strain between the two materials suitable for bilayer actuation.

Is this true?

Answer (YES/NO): YES